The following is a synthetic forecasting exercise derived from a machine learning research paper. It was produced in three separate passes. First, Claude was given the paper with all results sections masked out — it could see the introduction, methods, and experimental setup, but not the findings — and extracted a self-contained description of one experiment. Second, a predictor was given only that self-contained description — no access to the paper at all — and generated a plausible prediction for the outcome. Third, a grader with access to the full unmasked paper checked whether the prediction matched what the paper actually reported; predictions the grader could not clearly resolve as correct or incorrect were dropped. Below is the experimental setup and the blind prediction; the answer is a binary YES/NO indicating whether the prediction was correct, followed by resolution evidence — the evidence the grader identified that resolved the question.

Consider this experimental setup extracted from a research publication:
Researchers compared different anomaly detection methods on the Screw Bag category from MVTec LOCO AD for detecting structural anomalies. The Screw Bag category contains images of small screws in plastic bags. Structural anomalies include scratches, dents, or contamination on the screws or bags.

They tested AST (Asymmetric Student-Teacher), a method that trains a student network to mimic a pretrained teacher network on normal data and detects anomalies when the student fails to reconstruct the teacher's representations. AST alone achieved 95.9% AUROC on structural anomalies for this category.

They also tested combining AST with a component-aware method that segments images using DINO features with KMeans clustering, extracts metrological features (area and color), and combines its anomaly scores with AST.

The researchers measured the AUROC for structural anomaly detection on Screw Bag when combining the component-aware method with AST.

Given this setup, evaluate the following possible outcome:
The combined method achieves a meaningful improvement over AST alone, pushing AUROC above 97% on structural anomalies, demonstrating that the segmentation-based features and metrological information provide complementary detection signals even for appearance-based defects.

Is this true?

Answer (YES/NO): NO